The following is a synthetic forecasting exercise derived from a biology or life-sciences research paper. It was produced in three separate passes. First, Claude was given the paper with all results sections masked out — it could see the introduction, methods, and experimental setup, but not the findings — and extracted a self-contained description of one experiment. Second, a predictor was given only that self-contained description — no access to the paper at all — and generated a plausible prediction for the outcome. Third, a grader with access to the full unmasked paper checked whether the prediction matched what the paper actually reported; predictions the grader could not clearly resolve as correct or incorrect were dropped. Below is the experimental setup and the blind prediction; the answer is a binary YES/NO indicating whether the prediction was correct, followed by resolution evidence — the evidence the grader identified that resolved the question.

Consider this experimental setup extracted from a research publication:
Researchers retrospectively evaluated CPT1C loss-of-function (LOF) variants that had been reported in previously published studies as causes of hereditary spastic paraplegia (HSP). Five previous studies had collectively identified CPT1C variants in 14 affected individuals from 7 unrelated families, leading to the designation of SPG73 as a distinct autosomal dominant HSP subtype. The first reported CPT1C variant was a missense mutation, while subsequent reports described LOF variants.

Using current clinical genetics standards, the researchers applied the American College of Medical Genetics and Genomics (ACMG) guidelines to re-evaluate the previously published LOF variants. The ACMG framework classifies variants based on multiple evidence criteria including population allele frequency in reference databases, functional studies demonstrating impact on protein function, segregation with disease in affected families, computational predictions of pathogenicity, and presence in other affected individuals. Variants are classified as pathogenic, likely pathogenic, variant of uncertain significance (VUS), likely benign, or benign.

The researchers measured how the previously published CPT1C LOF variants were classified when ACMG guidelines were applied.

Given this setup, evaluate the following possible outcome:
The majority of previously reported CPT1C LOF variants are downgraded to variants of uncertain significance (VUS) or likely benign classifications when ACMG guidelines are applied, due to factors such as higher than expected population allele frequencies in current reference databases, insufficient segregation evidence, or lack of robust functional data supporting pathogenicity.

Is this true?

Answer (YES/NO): YES